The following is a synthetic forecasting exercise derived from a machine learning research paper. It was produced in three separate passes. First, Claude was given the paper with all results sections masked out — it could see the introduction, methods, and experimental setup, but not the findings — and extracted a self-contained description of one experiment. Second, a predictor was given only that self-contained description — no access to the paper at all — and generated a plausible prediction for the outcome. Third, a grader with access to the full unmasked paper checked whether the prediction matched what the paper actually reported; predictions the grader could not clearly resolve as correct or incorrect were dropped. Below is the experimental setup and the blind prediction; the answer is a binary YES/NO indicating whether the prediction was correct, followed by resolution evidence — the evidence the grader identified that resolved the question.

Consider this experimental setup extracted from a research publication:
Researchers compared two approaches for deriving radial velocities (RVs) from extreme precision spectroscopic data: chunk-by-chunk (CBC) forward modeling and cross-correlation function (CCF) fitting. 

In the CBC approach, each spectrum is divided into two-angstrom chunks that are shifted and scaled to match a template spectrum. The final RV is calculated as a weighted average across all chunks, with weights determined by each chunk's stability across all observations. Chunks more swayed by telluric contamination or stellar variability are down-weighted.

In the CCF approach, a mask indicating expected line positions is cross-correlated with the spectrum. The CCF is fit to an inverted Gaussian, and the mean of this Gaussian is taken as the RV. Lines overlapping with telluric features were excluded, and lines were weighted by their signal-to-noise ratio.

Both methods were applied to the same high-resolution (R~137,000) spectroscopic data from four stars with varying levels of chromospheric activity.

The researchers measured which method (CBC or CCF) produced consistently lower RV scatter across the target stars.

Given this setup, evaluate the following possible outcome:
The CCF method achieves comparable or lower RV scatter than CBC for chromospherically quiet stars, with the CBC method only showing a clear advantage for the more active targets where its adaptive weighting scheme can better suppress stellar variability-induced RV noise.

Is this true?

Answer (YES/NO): NO